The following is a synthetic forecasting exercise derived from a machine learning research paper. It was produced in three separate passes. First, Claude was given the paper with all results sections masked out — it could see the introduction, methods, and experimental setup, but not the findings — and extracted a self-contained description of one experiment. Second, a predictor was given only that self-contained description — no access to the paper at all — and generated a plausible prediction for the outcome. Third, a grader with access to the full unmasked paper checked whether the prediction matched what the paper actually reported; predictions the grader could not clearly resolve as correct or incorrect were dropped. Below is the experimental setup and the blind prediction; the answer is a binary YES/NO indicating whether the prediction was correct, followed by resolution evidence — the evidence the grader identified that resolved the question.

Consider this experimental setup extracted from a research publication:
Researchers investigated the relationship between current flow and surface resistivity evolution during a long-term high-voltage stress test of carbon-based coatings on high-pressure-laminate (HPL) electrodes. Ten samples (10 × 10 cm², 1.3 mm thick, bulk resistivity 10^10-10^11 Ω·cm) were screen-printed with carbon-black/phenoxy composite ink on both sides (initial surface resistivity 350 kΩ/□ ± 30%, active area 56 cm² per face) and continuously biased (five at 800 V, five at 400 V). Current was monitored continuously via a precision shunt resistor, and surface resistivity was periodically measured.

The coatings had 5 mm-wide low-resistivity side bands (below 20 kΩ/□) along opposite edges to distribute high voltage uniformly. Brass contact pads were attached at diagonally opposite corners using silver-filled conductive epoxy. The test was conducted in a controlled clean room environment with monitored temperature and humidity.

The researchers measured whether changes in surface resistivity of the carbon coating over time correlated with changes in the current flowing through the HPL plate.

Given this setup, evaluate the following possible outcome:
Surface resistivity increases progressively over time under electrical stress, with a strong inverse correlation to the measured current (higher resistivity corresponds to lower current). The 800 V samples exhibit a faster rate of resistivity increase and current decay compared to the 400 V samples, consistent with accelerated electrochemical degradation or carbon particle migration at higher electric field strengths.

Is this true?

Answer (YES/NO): NO